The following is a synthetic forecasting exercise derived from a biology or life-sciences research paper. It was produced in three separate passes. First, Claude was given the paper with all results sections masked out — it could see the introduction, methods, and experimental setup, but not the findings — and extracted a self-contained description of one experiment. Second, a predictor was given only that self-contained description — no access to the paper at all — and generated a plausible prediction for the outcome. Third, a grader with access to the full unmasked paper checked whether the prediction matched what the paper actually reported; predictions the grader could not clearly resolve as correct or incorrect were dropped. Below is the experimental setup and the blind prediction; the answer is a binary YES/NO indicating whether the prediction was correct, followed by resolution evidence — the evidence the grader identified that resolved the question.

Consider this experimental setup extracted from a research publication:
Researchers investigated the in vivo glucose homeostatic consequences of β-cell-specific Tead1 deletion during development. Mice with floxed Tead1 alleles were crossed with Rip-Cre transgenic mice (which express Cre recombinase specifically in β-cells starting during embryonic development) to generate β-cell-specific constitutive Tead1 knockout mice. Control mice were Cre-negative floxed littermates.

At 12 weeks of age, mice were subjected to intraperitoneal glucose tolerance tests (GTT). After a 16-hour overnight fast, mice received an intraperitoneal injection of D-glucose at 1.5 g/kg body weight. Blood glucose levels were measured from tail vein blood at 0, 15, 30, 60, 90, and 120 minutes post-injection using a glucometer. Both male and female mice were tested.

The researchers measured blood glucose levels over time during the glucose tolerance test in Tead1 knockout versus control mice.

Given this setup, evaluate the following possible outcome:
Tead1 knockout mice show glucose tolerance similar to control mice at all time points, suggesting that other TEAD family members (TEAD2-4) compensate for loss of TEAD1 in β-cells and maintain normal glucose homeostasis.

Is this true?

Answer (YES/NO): NO